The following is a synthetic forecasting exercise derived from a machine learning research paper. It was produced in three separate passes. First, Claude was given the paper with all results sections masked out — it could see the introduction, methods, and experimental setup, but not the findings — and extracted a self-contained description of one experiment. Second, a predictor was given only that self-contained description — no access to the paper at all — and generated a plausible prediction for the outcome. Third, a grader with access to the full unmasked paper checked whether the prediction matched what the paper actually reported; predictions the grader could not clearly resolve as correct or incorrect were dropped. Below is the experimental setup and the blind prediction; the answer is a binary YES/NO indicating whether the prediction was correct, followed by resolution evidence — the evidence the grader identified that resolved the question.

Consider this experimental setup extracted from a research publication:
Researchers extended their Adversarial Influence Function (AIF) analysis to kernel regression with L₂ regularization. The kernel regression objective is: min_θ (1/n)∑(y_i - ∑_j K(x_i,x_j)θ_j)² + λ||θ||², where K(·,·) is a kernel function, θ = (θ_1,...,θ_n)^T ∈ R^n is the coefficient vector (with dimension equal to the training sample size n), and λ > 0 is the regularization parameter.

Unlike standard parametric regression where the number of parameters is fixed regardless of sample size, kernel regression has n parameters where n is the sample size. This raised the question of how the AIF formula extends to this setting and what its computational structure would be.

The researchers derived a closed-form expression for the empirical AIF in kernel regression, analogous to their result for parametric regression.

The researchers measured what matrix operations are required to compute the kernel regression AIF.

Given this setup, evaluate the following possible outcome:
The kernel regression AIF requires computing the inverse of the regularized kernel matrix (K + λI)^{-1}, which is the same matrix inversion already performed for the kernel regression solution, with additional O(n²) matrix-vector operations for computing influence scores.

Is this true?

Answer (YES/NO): NO